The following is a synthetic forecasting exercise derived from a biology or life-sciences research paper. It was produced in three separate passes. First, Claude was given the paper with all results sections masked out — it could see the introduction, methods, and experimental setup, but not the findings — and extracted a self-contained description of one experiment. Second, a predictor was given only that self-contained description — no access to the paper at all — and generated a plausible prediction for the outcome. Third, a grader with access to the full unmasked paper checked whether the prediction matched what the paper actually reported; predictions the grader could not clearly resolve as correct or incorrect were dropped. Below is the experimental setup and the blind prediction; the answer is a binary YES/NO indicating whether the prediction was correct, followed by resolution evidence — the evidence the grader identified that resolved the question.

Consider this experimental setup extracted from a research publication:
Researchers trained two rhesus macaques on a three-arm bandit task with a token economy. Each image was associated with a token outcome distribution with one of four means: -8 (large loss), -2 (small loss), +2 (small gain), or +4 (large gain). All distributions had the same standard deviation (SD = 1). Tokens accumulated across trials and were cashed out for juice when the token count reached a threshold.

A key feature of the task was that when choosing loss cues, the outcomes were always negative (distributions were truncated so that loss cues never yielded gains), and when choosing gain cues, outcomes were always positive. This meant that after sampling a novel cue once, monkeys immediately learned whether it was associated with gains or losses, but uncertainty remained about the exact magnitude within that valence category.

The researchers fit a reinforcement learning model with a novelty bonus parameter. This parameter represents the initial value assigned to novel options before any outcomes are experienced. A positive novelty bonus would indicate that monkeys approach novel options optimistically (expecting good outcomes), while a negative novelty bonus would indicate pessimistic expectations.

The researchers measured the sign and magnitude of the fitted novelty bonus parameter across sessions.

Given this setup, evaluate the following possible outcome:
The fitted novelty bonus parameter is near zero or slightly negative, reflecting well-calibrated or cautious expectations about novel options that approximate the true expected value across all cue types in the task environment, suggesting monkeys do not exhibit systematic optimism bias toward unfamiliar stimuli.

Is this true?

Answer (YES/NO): NO